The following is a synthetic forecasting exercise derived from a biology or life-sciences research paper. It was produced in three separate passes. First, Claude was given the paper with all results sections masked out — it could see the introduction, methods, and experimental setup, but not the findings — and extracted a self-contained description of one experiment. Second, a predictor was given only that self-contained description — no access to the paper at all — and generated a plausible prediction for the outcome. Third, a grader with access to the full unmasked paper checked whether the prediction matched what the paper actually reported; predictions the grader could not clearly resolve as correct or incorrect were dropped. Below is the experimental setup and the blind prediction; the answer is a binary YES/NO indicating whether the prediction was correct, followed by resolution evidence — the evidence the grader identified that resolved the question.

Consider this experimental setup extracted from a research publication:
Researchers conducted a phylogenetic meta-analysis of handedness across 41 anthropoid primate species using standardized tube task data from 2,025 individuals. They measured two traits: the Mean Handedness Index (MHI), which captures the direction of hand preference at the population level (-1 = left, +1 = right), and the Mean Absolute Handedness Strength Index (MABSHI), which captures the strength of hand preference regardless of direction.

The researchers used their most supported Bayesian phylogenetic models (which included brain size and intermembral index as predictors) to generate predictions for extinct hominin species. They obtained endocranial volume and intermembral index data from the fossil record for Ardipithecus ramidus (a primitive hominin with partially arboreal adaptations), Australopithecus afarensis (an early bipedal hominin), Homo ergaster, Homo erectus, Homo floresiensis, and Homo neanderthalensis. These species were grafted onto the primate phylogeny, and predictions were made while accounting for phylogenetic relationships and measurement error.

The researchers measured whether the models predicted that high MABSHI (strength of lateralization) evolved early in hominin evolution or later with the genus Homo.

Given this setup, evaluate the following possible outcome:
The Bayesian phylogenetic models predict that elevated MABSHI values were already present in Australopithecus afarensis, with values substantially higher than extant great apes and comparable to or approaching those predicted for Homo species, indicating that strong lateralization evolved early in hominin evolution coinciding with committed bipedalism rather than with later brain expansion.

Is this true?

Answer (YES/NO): YES